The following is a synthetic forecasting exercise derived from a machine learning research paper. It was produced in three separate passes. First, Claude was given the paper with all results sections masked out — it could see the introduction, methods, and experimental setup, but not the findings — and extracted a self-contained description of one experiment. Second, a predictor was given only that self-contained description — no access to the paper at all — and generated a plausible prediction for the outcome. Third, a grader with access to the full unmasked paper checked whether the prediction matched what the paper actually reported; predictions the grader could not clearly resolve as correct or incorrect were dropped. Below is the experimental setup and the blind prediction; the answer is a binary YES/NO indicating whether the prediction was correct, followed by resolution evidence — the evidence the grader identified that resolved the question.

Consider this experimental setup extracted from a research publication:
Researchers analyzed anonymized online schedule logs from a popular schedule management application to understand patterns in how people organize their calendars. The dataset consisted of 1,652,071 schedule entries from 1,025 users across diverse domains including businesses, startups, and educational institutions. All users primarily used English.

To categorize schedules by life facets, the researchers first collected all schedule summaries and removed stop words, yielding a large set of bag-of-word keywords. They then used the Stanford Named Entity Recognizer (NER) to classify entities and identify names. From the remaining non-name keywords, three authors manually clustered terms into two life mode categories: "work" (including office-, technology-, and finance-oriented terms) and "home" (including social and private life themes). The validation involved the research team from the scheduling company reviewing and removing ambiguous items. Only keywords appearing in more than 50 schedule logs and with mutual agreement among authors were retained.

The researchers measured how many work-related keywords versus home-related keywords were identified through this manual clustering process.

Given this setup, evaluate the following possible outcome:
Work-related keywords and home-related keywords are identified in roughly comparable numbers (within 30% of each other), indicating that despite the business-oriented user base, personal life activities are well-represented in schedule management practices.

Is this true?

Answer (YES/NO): NO